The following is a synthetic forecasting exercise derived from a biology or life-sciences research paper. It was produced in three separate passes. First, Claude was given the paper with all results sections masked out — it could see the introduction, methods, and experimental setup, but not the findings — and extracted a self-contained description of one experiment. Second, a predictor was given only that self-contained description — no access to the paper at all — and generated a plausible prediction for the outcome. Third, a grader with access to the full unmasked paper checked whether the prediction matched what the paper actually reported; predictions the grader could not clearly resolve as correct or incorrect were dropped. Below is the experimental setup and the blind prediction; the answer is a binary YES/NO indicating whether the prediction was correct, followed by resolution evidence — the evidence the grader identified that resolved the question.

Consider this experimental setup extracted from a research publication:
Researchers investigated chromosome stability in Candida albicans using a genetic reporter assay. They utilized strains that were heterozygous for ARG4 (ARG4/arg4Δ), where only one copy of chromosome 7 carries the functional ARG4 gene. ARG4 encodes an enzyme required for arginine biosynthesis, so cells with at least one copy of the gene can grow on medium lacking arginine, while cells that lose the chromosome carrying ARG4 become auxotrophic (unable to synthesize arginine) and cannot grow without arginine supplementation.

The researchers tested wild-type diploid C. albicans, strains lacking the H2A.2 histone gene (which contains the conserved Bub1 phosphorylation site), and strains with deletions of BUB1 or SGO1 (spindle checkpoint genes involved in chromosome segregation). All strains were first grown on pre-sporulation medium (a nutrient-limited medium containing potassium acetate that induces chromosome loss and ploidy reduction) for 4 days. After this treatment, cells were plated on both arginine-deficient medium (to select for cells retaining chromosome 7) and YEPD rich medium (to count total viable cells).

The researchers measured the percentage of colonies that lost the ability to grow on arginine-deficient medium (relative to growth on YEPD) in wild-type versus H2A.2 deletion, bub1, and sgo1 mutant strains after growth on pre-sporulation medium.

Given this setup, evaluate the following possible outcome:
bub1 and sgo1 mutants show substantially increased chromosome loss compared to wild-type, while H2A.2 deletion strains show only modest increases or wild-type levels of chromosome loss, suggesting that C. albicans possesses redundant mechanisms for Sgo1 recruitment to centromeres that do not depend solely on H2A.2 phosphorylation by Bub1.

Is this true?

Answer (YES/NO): NO